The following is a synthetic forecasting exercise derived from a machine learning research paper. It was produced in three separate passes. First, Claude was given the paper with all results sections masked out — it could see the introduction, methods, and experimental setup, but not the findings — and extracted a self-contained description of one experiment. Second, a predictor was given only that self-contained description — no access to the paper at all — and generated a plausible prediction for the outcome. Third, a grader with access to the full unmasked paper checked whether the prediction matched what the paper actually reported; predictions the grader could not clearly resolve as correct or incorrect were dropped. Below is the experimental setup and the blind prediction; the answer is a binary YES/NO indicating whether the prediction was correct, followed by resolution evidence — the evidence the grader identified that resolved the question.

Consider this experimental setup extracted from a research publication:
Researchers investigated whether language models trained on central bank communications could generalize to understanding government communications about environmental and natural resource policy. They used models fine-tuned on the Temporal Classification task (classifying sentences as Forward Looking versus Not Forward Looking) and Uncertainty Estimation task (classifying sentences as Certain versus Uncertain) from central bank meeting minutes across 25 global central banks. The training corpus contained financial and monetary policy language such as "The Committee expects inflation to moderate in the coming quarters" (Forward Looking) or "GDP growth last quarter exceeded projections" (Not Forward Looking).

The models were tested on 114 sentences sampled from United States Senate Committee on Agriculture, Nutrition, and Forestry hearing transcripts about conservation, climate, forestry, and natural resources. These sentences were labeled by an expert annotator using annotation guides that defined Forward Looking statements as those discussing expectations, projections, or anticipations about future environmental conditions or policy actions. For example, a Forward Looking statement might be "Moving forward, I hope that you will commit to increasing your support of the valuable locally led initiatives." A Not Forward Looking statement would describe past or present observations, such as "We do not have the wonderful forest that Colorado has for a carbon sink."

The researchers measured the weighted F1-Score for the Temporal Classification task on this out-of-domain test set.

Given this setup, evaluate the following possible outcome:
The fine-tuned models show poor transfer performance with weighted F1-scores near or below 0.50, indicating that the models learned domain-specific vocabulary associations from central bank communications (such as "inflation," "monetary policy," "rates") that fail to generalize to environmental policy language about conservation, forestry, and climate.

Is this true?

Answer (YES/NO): NO